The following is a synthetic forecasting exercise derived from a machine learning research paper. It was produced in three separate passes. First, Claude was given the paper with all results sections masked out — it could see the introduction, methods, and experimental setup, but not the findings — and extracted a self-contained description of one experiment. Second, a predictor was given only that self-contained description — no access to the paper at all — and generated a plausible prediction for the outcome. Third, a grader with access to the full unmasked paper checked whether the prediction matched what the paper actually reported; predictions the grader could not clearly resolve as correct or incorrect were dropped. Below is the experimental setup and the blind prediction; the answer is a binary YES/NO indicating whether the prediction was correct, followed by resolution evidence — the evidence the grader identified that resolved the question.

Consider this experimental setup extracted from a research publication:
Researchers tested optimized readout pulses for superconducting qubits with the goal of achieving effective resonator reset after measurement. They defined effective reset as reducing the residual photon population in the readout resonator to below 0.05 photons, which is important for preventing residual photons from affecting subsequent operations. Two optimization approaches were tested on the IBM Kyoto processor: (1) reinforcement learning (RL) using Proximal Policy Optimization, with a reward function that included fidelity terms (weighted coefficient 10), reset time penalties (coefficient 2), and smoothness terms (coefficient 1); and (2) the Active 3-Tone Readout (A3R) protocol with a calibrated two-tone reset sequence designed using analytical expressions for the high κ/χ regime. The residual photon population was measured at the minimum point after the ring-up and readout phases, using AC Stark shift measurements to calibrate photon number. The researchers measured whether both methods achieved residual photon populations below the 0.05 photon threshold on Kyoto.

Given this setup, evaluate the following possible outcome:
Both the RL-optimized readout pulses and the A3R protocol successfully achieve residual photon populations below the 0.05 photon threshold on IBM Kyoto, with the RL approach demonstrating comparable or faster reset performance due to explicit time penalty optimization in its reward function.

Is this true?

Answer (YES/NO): YES